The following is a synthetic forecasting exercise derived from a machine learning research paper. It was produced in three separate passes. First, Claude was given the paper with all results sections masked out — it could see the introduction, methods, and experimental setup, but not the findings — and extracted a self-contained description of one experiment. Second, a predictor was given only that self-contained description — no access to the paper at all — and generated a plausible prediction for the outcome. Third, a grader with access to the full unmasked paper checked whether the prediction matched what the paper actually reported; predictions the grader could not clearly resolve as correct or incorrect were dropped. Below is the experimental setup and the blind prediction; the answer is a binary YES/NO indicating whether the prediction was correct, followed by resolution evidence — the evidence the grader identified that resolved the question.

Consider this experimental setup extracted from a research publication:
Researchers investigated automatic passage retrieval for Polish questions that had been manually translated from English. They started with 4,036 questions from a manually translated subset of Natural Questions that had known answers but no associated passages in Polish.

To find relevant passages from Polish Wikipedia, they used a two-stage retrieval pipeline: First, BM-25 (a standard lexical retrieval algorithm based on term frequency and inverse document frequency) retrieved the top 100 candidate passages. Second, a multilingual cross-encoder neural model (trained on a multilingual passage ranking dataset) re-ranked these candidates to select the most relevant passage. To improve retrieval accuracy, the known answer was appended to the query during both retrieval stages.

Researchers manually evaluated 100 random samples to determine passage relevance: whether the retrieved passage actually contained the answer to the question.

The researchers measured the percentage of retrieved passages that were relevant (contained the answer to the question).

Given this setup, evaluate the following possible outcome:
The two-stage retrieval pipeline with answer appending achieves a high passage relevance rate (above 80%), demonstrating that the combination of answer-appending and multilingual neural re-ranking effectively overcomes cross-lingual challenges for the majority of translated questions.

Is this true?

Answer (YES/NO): NO